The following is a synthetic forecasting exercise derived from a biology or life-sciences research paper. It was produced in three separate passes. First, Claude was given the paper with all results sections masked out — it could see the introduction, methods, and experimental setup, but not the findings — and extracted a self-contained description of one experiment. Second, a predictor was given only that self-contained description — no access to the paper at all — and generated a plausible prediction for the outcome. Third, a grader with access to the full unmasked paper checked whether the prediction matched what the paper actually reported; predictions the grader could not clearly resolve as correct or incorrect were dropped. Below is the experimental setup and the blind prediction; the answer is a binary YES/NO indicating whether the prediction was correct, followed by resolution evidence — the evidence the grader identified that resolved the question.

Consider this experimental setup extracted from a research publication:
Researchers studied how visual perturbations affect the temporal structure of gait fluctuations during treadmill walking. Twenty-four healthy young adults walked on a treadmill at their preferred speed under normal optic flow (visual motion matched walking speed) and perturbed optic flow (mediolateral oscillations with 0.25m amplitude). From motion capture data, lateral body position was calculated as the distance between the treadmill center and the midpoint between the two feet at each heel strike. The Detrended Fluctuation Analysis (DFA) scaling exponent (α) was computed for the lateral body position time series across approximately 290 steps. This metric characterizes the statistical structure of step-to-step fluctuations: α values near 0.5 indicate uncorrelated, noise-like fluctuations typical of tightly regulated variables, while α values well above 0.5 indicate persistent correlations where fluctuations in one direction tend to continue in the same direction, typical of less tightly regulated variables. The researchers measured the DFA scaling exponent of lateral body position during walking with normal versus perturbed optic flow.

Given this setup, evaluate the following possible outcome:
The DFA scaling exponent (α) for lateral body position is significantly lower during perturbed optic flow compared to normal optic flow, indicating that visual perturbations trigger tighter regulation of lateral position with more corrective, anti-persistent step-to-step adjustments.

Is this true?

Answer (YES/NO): YES